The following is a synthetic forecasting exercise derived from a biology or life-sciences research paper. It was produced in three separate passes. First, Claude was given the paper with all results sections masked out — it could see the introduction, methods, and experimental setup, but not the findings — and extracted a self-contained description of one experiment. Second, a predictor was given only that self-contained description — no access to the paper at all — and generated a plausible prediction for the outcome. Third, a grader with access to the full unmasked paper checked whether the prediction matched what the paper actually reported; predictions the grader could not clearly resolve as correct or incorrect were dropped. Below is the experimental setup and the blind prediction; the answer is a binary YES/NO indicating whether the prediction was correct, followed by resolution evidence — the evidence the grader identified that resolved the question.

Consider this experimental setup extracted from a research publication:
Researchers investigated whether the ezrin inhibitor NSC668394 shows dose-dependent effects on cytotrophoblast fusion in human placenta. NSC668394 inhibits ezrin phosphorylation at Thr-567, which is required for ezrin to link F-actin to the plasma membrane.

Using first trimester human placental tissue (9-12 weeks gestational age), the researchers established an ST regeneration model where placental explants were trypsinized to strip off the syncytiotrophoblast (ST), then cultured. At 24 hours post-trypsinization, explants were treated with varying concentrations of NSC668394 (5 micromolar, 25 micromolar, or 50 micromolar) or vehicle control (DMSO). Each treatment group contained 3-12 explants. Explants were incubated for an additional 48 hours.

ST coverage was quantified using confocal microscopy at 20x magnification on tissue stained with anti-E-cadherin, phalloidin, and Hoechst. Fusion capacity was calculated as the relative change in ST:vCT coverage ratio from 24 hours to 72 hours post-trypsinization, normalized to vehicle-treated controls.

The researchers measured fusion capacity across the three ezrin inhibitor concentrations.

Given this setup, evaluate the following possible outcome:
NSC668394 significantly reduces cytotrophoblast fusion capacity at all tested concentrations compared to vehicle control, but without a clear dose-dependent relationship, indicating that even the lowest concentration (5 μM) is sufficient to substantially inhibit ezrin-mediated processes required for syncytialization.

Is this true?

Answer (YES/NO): NO